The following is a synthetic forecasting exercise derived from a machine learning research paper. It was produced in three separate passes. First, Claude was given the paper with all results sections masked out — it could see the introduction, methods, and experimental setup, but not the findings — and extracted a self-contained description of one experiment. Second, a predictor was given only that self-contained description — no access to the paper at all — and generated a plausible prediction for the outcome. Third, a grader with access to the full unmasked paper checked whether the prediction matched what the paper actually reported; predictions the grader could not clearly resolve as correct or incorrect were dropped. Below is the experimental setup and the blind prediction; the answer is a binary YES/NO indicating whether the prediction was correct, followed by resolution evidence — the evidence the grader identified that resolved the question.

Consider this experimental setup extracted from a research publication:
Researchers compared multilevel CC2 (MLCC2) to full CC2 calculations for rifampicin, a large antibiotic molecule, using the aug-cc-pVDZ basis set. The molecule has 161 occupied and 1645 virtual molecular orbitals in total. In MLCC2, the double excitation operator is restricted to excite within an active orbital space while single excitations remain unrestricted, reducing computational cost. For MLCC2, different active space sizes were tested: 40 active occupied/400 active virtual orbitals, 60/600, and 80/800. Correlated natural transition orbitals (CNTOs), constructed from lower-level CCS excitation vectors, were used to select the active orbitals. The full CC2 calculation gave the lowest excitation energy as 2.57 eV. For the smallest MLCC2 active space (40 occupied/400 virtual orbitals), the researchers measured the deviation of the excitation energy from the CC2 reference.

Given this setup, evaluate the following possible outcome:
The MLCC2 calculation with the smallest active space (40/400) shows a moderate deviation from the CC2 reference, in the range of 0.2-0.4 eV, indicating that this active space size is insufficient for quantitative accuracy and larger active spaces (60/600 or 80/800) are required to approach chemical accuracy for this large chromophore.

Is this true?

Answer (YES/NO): YES